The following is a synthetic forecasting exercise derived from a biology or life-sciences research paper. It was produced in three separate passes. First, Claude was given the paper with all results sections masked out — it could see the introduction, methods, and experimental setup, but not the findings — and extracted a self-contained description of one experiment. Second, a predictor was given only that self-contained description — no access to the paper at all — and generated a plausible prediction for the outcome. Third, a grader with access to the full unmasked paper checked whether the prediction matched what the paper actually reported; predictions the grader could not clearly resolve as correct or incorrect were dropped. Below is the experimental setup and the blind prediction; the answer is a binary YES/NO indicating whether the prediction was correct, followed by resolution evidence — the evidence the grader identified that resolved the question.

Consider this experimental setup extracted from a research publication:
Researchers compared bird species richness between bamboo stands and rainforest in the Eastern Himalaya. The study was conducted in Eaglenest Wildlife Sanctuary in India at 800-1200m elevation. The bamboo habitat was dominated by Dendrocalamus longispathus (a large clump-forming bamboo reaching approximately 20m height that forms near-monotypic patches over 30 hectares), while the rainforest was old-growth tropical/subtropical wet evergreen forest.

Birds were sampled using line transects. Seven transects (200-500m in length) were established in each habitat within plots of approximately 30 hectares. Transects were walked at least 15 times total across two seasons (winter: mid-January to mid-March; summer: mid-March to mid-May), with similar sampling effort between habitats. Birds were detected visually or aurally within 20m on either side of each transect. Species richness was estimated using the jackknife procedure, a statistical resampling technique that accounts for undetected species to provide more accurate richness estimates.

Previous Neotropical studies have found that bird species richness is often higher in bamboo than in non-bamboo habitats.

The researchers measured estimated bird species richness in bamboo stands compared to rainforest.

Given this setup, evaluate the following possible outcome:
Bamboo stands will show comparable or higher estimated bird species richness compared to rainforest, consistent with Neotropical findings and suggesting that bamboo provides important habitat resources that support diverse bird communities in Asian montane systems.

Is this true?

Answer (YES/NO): NO